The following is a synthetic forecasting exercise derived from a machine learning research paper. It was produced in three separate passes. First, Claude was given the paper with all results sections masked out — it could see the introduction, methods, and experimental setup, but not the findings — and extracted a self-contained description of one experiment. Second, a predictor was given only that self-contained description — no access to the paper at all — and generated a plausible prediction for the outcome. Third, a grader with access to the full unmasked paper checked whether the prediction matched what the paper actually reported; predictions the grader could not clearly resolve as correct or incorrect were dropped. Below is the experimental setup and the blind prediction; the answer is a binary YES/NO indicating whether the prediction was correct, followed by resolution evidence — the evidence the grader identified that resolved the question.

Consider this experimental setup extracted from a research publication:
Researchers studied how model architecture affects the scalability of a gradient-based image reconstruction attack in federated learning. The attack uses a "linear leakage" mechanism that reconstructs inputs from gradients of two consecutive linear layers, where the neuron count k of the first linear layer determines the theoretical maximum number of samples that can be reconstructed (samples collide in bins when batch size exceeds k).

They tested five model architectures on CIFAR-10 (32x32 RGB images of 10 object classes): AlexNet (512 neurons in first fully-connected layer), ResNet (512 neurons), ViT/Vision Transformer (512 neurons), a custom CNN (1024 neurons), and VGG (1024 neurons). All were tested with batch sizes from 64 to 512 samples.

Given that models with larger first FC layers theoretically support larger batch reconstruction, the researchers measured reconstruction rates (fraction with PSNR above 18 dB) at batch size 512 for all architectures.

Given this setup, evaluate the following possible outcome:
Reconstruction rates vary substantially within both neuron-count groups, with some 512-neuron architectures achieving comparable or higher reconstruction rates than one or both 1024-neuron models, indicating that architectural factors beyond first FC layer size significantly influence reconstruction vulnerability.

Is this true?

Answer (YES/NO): NO